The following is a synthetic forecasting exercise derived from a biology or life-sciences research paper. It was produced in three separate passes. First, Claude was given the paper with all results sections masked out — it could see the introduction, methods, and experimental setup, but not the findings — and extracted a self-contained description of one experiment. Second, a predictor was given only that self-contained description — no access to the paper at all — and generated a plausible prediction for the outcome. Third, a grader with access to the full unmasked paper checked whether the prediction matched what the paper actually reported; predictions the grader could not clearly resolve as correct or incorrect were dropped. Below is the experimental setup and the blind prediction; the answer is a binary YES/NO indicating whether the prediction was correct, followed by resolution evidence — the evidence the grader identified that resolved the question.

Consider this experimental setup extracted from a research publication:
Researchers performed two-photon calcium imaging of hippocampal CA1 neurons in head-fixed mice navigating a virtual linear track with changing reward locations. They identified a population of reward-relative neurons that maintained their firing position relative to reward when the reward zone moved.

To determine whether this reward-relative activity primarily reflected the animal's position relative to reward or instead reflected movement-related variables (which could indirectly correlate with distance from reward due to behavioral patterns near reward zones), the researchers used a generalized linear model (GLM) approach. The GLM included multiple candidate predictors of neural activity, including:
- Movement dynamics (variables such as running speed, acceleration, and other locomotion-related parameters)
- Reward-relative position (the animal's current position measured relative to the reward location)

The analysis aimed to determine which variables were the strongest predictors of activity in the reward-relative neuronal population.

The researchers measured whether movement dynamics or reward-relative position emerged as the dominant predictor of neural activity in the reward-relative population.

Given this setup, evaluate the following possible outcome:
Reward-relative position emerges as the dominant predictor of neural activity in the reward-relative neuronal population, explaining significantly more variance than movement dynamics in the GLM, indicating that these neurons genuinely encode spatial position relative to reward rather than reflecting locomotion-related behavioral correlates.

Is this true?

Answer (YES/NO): YES